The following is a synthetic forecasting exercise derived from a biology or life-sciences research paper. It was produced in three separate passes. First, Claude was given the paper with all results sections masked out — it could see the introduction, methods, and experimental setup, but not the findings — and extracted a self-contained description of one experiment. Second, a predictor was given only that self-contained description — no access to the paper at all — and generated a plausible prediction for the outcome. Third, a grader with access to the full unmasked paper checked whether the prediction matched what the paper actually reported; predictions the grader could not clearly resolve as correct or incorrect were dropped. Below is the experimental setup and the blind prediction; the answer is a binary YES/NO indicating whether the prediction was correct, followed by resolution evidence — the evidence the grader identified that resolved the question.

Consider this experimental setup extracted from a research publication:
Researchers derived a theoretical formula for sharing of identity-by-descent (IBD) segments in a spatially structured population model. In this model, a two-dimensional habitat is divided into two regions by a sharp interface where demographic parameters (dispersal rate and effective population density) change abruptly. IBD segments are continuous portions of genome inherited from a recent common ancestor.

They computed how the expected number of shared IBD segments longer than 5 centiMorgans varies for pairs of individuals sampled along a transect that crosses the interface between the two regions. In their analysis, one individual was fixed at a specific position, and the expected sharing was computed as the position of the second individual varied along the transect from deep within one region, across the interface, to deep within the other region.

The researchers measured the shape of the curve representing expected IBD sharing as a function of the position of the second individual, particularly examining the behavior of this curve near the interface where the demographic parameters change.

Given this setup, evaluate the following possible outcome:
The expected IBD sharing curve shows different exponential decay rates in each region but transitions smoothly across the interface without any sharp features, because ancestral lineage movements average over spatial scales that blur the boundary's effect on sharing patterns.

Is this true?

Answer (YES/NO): NO